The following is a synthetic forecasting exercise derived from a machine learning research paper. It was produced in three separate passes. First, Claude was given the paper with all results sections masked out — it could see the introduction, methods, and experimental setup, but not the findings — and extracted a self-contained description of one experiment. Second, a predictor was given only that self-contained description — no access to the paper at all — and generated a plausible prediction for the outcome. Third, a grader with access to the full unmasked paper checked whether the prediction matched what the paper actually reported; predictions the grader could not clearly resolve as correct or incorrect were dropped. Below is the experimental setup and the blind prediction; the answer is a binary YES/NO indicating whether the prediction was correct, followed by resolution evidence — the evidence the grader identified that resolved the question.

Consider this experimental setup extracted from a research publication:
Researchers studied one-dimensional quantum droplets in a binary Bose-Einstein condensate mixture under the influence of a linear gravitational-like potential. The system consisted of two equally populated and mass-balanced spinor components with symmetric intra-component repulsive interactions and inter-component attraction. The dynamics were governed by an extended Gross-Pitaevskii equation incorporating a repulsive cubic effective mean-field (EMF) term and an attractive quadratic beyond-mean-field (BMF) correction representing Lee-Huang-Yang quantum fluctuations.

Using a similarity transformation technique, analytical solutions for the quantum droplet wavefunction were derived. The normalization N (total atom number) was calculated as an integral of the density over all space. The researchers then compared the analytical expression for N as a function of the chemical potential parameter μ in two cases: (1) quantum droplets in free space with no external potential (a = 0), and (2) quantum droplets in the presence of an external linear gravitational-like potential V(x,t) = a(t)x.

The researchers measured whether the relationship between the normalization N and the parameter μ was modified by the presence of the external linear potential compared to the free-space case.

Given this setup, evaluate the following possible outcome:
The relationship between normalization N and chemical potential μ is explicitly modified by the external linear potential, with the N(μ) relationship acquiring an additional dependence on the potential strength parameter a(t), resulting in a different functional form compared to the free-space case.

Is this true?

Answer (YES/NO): NO